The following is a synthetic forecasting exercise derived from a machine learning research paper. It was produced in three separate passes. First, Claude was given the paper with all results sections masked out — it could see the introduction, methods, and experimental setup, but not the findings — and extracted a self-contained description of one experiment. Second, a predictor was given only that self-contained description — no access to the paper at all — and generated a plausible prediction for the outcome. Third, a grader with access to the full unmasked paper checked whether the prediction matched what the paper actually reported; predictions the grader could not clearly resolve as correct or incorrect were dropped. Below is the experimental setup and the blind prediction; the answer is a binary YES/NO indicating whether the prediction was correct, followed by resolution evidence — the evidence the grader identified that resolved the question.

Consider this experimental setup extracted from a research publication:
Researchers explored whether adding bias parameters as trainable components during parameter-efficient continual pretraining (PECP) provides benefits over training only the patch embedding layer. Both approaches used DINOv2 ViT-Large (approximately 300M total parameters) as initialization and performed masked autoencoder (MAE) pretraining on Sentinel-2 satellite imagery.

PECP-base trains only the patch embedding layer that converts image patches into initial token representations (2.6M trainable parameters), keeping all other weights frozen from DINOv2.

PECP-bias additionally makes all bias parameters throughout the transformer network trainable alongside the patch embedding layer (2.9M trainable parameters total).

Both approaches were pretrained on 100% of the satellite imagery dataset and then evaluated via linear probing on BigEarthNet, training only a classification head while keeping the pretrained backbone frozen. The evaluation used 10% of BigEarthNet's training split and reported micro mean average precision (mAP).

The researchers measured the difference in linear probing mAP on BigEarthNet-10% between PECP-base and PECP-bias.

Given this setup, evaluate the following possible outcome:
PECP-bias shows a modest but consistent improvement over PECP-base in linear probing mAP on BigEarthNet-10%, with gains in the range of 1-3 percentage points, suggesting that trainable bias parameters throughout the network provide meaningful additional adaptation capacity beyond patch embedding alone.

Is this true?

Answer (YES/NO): YES